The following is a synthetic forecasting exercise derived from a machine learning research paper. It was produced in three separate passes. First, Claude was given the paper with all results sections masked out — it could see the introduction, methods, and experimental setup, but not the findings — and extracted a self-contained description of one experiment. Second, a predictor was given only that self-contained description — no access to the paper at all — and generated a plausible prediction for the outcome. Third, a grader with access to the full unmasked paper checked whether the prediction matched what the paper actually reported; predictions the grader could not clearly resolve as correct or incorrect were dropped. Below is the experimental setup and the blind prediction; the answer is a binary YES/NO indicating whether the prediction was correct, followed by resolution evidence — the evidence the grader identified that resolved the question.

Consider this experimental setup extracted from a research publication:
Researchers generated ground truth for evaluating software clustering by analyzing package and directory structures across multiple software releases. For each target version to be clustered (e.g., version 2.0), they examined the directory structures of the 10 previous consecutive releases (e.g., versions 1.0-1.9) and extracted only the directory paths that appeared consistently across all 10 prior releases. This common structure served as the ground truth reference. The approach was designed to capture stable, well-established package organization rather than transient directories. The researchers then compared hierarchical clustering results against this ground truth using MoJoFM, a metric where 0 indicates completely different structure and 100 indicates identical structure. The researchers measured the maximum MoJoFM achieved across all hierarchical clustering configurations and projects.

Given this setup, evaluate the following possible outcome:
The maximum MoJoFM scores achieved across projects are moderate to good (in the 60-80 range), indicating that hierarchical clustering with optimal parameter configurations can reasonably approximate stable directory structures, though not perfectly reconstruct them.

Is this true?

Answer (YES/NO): NO